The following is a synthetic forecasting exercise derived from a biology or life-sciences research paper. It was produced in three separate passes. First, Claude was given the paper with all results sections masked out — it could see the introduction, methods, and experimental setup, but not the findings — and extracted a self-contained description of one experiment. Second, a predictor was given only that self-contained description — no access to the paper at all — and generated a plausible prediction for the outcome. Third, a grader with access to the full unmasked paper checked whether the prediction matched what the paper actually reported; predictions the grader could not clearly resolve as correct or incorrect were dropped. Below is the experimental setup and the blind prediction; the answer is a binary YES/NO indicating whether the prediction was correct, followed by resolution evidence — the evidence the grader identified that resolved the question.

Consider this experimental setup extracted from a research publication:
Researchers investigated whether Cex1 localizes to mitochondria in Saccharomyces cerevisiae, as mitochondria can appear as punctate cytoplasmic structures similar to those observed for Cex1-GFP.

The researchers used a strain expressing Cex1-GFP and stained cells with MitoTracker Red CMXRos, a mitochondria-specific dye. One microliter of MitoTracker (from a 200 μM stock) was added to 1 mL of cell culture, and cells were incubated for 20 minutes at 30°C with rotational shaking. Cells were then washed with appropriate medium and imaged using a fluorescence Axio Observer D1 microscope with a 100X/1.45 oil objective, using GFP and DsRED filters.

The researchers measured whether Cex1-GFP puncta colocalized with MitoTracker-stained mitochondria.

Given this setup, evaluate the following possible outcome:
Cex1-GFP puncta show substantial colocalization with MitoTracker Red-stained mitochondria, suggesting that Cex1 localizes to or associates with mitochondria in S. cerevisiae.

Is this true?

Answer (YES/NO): NO